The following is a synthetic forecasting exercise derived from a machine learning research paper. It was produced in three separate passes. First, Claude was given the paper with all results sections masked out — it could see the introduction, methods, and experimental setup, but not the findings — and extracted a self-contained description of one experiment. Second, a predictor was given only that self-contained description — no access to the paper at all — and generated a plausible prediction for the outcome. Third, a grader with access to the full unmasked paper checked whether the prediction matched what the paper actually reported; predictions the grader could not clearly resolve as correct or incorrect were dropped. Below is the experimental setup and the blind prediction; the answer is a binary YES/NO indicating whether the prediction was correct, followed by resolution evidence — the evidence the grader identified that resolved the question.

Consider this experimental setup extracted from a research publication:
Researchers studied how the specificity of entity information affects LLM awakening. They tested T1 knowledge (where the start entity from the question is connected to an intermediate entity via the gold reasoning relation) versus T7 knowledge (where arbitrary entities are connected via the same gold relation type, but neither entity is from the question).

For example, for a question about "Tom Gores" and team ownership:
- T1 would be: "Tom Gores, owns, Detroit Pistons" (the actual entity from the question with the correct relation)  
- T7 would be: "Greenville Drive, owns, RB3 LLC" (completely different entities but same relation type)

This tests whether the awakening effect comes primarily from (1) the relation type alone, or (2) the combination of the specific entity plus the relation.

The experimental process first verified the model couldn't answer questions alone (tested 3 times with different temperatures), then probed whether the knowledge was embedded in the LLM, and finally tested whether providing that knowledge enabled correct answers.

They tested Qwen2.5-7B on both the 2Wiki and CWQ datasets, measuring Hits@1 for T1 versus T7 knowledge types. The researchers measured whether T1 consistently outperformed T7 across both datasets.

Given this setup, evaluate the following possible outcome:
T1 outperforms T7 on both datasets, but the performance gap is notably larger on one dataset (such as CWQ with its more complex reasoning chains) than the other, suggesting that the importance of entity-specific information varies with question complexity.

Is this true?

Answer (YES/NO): NO